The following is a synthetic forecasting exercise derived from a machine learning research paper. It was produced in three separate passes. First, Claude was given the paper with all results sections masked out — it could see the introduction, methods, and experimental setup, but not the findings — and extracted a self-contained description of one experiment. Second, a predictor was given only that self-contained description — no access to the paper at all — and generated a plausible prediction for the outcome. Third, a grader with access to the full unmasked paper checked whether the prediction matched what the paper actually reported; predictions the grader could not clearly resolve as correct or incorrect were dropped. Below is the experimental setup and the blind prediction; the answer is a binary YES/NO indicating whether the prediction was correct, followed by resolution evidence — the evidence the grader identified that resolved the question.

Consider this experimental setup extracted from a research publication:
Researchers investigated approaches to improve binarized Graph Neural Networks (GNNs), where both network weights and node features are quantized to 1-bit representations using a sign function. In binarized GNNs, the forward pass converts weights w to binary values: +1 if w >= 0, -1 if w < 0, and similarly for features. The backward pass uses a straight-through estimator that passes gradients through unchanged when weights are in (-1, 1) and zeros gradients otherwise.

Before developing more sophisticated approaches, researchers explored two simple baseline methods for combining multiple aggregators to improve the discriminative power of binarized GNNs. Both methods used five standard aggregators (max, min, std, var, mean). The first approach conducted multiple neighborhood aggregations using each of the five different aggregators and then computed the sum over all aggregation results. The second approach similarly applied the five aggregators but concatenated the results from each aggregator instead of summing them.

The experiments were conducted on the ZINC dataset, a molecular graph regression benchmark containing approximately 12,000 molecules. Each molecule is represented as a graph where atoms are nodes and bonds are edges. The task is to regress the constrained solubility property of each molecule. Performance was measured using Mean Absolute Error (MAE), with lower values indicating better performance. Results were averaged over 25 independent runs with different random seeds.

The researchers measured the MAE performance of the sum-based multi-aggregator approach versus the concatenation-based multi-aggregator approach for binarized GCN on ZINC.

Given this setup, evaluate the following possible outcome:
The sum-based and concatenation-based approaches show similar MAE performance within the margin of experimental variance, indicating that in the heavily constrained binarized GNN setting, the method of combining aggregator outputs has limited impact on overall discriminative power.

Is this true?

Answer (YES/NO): NO